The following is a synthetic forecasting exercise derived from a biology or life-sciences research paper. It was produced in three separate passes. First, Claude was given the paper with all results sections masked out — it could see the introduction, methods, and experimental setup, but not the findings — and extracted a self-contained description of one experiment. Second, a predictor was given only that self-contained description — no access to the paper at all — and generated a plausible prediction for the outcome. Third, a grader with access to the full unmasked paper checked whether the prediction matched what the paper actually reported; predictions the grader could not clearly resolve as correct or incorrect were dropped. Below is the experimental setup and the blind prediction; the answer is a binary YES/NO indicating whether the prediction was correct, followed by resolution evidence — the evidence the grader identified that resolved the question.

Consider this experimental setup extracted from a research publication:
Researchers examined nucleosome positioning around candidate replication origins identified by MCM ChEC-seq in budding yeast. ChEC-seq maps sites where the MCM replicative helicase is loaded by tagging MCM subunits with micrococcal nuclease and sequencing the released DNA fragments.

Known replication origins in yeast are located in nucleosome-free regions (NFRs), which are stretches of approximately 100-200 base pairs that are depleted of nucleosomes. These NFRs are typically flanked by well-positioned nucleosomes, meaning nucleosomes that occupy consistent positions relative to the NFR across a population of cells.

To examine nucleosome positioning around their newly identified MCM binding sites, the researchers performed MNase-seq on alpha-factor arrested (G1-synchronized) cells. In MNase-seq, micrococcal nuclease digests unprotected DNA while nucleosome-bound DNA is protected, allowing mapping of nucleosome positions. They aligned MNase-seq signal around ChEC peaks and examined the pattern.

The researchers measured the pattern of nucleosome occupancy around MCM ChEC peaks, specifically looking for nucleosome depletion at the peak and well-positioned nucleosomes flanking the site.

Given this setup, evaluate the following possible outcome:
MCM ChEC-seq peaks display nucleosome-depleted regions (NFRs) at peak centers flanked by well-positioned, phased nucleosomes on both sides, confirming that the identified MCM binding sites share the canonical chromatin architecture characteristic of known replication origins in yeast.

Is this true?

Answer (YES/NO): YES